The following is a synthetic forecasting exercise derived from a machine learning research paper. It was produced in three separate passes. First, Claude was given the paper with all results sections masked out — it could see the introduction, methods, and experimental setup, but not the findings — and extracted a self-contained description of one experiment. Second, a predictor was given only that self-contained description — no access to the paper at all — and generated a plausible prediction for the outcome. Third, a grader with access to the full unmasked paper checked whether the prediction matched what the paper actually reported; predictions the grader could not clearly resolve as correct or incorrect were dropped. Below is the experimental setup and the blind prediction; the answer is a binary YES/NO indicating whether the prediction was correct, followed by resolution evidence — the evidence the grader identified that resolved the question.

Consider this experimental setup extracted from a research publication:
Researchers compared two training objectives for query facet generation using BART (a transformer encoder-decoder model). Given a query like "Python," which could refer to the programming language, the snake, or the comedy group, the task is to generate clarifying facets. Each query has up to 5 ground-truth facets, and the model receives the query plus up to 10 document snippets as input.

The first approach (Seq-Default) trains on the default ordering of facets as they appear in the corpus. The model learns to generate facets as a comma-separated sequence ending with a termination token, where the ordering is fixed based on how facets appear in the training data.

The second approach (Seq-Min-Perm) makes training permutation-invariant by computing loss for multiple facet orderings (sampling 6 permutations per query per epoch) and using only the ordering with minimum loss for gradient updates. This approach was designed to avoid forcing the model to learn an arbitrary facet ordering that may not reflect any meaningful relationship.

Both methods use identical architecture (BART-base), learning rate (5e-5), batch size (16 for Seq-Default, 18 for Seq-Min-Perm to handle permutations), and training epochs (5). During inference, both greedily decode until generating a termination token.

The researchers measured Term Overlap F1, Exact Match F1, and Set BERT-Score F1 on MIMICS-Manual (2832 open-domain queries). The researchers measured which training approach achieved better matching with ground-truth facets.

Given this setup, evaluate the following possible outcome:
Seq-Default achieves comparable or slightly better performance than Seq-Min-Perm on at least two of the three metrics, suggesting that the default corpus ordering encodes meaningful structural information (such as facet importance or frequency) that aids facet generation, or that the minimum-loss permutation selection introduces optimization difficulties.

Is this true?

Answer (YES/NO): YES